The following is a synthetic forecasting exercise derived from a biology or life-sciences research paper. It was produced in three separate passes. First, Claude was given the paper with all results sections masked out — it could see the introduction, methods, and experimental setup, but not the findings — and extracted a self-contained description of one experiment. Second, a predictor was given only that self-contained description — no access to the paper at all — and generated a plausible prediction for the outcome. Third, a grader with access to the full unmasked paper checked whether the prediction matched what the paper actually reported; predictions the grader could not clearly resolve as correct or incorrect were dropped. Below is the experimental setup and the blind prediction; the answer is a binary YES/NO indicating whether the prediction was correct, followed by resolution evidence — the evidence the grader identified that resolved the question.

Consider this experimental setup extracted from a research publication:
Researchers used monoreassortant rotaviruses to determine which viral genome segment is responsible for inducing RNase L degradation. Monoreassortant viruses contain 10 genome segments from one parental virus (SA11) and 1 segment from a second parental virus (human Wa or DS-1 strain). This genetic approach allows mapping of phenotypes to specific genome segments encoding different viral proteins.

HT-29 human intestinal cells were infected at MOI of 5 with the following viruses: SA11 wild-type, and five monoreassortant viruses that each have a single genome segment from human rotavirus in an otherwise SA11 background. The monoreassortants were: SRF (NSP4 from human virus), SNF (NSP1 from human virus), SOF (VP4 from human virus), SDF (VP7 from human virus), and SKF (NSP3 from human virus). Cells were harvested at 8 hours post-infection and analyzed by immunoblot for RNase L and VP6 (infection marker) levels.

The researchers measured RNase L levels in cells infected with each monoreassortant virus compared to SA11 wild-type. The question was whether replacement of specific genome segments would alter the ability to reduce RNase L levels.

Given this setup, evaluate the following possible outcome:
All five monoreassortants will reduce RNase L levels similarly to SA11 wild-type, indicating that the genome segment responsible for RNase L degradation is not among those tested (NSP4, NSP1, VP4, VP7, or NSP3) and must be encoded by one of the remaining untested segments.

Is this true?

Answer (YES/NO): NO